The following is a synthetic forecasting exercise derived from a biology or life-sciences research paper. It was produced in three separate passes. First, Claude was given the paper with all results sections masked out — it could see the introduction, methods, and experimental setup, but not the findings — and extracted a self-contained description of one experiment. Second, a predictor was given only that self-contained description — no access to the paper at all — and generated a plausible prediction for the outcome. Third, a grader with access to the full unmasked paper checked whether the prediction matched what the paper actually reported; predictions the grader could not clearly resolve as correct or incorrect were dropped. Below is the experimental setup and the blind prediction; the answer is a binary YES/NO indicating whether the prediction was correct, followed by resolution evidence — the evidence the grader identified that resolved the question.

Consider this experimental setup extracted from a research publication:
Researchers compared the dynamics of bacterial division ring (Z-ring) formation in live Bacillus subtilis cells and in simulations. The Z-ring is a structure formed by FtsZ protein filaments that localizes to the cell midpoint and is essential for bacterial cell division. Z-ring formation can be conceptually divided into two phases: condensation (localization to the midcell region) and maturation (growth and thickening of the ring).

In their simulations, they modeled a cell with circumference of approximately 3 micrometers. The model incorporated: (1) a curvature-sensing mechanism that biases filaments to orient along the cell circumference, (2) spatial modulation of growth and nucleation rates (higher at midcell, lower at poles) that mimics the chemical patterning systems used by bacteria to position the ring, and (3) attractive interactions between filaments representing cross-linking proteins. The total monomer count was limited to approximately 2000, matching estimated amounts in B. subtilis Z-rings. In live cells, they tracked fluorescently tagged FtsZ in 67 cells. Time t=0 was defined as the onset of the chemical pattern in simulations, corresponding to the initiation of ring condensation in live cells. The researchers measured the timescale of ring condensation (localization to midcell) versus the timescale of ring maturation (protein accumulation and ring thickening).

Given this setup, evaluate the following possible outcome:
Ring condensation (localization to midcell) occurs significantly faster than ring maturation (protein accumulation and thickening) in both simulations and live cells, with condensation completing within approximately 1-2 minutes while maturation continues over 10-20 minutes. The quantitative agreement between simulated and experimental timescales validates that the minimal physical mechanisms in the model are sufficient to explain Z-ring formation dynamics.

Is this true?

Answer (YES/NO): NO